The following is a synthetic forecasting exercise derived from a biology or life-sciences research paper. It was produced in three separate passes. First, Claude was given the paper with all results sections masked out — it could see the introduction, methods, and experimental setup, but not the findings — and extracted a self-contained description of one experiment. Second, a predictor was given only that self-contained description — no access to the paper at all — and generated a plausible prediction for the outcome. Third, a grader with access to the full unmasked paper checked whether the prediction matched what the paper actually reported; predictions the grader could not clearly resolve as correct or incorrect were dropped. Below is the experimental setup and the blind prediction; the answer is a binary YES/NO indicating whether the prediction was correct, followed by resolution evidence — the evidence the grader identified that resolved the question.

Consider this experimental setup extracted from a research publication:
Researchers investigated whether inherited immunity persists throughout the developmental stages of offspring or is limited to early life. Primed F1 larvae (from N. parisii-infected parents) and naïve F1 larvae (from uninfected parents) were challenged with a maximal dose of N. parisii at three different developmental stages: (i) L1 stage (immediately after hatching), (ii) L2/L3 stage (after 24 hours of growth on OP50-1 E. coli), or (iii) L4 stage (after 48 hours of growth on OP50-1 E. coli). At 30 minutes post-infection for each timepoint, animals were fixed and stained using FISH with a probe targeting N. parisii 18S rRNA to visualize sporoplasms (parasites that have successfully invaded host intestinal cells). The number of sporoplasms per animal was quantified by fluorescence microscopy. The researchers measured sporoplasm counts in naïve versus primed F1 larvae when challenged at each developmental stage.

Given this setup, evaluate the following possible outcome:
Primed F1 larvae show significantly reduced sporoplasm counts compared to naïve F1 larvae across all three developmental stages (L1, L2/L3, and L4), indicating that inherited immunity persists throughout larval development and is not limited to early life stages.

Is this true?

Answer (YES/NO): NO